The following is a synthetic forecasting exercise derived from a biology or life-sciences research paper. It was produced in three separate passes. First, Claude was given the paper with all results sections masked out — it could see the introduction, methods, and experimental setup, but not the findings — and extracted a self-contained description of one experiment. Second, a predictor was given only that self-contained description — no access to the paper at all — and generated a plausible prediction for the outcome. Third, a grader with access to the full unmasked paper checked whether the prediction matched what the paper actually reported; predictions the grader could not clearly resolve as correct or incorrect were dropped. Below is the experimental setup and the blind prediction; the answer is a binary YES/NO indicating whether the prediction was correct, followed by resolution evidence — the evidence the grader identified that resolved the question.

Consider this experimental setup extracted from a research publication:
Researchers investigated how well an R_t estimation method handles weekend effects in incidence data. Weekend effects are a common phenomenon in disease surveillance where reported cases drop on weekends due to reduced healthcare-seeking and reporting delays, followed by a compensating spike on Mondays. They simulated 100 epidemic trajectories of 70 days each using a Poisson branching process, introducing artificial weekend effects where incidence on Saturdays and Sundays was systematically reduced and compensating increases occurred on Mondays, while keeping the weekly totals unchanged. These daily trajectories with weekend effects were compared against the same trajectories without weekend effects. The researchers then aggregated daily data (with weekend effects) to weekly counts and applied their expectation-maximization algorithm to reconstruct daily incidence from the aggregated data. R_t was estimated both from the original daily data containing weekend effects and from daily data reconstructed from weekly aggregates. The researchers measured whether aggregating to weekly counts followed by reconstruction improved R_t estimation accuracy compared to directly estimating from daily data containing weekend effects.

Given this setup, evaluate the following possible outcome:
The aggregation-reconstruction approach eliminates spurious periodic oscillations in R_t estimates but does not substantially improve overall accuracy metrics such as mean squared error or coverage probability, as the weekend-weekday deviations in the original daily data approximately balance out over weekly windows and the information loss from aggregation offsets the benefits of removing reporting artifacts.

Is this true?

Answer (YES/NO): NO